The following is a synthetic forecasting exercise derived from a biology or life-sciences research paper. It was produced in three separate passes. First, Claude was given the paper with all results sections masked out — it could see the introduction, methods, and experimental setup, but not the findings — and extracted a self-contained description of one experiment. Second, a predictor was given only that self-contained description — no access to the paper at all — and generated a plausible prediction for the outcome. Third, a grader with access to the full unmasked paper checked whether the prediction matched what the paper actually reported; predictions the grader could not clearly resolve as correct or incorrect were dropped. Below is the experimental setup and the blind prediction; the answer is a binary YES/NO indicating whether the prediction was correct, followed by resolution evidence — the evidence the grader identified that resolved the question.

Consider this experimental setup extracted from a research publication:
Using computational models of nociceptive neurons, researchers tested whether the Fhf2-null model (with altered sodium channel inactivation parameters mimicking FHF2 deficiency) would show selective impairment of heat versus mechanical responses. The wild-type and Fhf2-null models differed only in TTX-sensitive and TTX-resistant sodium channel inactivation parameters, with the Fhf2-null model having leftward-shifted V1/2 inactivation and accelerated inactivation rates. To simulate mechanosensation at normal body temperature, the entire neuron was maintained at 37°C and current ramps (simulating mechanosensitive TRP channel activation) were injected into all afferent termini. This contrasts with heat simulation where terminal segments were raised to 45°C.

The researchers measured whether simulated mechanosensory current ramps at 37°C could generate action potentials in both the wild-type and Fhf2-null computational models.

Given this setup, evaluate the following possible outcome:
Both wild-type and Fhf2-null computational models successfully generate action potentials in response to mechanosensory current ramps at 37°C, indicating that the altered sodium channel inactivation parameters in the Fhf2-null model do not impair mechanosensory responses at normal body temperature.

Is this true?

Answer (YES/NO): NO